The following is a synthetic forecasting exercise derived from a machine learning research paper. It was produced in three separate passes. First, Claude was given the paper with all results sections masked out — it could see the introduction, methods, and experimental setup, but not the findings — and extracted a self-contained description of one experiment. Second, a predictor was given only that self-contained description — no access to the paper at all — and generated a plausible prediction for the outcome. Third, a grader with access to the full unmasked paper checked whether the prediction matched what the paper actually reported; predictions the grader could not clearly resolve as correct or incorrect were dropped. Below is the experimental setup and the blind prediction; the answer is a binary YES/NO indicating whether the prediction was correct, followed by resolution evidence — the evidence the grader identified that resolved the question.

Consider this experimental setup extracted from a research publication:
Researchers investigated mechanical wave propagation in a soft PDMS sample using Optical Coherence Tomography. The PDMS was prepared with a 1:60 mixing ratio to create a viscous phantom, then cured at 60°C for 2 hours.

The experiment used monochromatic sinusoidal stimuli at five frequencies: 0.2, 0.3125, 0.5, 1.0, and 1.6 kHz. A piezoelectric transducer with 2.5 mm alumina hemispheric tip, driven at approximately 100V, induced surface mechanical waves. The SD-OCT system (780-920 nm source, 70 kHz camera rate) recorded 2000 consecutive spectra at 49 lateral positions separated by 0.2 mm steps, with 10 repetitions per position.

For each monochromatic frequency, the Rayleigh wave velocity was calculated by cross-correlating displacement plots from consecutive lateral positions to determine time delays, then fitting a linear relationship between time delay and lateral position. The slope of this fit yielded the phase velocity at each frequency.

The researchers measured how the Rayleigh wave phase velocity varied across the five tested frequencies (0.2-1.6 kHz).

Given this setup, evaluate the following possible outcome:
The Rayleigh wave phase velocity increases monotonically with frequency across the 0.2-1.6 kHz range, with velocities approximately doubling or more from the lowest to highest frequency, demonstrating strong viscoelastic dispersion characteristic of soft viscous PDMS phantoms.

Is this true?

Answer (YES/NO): YES